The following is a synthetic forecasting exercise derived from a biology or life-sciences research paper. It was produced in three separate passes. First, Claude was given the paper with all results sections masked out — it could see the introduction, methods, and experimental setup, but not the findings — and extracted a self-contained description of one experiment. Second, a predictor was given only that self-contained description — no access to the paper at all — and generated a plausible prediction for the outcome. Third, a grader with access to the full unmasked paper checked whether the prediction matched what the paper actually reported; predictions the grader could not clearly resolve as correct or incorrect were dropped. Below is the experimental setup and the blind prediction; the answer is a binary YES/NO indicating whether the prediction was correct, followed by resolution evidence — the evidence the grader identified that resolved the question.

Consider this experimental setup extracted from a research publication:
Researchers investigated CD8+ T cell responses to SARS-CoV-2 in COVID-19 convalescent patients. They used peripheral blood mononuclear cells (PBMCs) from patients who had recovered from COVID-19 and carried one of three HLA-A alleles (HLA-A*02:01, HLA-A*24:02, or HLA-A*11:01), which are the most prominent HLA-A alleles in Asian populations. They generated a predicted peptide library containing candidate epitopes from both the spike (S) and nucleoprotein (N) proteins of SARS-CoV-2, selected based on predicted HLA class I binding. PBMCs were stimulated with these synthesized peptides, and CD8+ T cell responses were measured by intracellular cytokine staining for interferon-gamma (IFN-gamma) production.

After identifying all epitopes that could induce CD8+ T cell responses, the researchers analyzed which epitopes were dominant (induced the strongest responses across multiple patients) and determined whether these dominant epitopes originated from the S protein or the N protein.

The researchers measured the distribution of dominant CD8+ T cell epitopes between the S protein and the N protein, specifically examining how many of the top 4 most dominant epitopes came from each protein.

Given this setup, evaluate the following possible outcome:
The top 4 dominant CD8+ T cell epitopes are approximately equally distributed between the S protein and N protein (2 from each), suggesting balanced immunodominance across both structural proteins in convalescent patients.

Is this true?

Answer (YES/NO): NO